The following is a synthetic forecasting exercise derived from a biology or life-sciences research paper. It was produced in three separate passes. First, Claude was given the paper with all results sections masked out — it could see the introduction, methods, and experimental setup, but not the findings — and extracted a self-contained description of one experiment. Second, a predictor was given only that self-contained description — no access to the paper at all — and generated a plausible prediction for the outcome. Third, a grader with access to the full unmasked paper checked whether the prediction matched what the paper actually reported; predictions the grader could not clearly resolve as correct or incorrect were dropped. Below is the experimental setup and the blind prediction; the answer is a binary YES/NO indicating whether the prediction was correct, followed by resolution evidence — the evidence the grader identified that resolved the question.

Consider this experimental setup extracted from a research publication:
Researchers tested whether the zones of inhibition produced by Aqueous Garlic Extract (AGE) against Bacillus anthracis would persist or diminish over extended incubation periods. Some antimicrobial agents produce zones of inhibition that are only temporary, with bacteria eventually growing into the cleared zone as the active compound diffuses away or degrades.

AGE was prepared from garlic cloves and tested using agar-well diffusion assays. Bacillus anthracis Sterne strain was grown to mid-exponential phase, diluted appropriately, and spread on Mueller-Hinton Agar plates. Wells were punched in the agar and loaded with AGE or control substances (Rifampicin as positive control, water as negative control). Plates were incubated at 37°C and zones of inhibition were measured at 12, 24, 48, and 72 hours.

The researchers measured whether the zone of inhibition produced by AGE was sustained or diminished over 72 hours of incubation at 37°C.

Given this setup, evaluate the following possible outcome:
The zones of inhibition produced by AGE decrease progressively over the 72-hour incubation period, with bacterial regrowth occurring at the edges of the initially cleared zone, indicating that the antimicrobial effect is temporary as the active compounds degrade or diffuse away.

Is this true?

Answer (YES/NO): NO